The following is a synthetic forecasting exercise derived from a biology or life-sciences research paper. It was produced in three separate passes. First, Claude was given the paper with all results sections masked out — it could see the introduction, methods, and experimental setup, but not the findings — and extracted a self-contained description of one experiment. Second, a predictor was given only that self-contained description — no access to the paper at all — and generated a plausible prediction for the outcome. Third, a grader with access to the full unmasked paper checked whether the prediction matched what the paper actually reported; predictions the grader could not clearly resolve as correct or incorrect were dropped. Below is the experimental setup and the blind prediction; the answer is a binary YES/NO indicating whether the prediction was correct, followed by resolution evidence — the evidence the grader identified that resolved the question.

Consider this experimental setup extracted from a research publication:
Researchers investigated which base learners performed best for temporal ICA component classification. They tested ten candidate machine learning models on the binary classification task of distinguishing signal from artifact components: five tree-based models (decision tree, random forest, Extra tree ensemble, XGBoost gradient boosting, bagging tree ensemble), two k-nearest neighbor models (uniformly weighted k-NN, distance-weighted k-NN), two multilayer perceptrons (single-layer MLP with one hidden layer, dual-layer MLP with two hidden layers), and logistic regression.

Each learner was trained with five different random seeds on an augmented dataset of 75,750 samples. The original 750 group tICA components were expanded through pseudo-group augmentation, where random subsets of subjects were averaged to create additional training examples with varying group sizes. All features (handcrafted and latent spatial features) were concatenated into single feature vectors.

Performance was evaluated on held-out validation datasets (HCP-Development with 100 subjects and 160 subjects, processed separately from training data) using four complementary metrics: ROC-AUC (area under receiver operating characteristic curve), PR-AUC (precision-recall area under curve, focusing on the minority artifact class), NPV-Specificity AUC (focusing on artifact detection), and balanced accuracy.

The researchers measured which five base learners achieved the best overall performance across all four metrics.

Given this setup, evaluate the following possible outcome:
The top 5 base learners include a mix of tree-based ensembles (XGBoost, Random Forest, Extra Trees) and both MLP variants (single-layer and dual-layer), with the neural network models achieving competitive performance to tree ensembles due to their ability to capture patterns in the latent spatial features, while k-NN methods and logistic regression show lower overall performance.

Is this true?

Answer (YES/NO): NO